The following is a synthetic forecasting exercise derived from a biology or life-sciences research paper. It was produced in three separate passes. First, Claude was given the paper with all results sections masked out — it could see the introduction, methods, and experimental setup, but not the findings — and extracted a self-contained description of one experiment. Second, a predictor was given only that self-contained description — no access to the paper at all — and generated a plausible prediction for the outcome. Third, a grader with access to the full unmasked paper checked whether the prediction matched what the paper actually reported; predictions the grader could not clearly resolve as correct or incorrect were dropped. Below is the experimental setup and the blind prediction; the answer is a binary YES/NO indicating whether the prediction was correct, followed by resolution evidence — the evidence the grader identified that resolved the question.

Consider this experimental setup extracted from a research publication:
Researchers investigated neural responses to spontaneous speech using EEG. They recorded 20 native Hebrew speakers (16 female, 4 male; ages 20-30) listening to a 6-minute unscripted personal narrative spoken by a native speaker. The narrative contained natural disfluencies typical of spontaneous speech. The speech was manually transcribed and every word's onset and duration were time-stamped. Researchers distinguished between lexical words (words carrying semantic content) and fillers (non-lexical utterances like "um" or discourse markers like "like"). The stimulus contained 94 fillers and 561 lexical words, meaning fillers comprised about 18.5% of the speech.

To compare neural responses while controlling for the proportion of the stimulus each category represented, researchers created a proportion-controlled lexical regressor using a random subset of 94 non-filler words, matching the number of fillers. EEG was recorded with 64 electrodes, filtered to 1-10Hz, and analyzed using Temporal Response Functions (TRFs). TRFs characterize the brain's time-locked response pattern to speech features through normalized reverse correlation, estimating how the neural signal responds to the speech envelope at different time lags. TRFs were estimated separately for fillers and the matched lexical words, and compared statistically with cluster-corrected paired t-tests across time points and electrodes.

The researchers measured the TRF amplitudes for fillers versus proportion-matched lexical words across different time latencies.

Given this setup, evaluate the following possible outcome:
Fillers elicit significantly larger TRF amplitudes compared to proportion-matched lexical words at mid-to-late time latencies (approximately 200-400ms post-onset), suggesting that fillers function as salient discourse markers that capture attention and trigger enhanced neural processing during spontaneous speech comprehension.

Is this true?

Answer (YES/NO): NO